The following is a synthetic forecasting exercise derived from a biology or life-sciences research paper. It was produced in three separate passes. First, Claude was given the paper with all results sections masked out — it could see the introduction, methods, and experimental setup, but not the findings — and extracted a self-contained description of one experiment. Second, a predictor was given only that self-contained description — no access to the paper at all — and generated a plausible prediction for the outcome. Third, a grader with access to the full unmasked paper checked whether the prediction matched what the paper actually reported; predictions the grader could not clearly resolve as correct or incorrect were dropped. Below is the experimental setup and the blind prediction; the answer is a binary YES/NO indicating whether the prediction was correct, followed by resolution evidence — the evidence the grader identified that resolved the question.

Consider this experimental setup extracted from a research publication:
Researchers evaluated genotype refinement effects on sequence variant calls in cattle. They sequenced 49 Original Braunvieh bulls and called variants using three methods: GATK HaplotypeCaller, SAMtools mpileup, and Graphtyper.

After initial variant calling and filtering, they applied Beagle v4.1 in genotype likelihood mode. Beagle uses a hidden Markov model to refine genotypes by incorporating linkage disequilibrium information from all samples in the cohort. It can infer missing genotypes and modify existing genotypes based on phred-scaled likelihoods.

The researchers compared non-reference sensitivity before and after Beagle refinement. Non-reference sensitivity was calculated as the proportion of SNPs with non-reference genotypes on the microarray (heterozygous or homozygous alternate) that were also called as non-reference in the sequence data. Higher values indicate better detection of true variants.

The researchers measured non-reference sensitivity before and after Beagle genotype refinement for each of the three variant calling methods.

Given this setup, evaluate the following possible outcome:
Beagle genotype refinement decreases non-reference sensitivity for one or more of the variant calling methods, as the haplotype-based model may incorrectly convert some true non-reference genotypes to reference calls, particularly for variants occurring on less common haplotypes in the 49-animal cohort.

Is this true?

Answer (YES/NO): NO